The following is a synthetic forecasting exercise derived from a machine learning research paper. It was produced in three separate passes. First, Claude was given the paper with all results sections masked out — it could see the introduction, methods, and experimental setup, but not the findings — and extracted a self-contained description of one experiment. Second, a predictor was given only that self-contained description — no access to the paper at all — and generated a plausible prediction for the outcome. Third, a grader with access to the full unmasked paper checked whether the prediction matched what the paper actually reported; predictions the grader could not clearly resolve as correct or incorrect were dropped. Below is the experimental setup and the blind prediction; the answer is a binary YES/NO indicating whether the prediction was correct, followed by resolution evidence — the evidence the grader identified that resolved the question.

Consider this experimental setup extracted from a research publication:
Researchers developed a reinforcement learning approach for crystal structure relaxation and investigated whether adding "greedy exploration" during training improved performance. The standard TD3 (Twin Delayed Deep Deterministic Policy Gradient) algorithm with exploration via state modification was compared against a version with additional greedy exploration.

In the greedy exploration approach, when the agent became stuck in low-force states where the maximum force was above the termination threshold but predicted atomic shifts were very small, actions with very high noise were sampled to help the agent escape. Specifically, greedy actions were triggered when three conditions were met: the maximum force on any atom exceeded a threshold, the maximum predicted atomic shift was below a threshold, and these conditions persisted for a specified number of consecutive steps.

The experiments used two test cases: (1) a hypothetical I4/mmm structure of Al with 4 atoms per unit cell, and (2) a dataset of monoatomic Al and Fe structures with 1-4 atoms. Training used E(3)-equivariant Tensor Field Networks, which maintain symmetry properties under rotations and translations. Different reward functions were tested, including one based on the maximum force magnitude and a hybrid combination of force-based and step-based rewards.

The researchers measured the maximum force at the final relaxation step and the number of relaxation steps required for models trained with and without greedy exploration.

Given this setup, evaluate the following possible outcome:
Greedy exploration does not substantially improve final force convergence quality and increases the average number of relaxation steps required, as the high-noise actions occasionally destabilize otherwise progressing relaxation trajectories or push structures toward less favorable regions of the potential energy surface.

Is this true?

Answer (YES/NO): NO